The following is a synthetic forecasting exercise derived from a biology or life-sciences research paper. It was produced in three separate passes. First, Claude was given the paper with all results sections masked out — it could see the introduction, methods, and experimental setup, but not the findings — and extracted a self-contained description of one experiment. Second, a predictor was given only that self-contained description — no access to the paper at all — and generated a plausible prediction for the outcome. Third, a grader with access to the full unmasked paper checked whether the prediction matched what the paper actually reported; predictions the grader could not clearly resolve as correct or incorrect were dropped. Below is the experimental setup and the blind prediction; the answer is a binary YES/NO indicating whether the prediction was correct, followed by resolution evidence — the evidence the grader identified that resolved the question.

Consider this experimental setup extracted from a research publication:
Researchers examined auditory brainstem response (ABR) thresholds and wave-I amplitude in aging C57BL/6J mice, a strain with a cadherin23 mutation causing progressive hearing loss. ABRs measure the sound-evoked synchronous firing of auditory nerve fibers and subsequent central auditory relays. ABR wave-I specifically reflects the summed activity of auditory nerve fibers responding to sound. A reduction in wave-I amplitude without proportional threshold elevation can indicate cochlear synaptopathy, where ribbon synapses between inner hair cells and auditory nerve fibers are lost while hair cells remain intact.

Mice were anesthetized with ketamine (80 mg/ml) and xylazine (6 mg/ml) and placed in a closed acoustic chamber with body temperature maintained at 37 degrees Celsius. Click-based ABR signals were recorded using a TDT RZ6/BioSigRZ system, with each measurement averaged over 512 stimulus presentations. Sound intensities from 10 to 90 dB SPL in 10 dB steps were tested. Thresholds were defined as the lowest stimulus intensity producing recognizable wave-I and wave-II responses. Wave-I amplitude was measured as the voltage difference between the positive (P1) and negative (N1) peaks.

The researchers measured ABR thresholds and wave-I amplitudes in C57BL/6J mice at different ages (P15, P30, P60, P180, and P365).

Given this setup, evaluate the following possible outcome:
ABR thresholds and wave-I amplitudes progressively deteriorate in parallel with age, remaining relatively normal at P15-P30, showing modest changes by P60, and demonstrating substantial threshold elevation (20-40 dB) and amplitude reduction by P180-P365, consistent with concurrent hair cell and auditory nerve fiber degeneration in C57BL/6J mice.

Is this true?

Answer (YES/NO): NO